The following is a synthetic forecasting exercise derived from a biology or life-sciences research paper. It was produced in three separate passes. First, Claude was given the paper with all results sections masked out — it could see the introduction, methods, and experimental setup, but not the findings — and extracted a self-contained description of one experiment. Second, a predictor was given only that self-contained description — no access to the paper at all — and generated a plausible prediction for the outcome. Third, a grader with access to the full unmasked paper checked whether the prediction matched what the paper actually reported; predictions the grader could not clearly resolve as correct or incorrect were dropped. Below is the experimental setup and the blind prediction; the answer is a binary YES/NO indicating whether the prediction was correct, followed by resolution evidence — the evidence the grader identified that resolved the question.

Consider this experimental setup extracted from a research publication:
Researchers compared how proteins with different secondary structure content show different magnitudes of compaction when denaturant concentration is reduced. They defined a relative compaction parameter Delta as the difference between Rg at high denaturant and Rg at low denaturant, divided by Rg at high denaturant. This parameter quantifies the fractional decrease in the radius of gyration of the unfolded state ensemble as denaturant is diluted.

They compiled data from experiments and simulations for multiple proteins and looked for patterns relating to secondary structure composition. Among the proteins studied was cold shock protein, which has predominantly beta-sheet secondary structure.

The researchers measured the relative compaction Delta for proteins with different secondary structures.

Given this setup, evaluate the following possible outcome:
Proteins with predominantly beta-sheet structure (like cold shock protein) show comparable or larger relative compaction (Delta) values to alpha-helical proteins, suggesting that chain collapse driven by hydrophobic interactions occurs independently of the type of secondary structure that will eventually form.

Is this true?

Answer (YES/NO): NO